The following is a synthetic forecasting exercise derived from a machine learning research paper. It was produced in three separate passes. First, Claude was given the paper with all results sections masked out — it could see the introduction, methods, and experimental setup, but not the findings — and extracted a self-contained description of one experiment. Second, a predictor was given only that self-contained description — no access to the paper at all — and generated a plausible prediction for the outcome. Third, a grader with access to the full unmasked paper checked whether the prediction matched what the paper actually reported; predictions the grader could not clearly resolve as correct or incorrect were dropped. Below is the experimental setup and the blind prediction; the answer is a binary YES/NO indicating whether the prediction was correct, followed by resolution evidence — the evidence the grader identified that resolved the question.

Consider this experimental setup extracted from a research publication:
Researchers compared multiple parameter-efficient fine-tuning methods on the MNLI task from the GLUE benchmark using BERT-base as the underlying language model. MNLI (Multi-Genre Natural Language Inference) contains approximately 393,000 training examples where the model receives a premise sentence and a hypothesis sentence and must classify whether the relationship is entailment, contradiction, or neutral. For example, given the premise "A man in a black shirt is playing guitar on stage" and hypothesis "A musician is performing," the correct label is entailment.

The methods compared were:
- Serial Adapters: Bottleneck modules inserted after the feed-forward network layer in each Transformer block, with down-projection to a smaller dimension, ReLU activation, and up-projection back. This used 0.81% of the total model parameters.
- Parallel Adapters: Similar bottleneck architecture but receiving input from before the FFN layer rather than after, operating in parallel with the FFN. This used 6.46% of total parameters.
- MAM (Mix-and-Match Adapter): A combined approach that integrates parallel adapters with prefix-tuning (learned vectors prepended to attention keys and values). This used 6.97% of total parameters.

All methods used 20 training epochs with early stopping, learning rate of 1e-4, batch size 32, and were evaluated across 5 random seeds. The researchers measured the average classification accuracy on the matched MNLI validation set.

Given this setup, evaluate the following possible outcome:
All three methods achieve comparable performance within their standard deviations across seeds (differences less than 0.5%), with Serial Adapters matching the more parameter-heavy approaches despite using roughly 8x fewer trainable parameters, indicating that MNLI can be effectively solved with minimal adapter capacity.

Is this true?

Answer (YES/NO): NO